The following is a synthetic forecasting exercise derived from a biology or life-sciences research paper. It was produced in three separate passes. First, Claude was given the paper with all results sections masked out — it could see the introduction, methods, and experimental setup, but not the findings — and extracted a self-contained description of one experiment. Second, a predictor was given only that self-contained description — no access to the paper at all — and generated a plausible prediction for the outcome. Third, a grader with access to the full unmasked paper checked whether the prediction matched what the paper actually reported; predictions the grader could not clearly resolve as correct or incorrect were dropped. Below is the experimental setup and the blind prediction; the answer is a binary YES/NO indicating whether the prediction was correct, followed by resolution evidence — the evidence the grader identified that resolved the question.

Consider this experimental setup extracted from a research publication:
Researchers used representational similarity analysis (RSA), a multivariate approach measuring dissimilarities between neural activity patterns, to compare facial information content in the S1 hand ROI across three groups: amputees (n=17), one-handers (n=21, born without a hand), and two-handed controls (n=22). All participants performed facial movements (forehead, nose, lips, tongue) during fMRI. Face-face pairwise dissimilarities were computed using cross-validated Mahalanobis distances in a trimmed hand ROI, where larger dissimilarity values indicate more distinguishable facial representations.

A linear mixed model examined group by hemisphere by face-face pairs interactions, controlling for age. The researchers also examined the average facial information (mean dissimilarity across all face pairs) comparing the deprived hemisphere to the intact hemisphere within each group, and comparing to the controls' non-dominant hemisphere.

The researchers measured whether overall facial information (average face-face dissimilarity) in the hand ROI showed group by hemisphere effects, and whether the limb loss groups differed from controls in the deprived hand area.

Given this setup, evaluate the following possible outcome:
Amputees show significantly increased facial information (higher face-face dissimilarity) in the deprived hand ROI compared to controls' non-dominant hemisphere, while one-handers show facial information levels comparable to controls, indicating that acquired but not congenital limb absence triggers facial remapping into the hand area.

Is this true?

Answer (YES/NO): NO